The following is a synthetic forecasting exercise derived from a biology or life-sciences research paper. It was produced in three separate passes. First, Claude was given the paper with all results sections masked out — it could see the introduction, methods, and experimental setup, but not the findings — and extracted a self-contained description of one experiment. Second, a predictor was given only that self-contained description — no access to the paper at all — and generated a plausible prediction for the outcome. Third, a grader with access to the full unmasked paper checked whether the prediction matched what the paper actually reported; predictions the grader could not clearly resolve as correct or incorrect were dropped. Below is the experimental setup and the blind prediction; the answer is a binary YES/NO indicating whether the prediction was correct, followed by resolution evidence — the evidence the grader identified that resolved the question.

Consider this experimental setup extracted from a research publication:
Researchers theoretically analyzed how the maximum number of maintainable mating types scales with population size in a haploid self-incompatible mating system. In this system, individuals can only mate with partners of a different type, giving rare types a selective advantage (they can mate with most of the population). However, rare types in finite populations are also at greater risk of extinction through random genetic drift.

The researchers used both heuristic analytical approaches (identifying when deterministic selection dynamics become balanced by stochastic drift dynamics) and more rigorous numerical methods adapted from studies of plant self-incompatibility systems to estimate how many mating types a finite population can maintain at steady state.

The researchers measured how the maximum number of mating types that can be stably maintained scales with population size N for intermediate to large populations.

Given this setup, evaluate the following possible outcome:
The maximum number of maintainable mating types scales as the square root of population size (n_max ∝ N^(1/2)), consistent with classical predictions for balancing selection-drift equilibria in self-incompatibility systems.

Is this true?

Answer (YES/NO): NO